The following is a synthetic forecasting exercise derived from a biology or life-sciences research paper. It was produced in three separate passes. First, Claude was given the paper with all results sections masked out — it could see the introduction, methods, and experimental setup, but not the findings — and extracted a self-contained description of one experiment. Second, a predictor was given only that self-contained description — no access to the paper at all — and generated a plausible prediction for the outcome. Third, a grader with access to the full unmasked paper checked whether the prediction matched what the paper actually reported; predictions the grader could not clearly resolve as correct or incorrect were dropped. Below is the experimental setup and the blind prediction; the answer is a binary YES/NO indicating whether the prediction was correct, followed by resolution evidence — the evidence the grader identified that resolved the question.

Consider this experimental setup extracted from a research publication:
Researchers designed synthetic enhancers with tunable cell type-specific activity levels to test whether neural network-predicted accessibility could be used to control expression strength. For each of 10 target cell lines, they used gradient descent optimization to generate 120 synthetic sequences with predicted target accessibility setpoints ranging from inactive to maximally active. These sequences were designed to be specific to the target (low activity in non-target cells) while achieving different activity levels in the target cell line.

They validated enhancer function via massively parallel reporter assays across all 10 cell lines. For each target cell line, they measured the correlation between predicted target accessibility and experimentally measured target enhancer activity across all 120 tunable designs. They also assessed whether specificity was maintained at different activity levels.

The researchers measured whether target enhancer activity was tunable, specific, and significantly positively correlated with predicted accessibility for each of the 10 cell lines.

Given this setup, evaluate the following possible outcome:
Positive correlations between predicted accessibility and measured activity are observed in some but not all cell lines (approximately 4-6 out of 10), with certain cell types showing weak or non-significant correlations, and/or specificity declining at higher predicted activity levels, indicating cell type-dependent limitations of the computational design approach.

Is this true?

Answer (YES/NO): NO